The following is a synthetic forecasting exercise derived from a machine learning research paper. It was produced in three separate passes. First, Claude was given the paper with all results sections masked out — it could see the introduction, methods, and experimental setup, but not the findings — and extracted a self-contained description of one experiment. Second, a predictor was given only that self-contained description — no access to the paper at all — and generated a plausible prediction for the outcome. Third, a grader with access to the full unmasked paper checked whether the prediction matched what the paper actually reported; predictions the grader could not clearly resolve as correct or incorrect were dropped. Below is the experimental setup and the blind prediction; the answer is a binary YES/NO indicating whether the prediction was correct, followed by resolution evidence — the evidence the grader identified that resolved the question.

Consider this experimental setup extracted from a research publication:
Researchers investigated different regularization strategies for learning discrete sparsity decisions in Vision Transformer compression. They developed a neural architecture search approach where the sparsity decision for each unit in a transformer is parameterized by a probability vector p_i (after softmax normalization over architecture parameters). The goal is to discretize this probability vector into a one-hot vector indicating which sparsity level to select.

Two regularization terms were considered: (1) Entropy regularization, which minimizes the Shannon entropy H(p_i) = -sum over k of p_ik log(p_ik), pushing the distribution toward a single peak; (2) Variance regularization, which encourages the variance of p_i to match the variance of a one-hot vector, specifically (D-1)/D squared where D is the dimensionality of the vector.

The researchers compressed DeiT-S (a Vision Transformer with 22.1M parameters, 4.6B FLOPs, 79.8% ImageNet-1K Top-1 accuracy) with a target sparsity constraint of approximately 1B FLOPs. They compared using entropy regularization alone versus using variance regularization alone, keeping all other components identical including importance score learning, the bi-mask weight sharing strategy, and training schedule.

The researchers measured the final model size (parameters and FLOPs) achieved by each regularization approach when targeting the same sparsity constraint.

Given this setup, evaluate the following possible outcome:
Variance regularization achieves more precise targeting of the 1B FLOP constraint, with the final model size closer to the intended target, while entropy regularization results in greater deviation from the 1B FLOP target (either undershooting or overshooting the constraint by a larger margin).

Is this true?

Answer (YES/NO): NO